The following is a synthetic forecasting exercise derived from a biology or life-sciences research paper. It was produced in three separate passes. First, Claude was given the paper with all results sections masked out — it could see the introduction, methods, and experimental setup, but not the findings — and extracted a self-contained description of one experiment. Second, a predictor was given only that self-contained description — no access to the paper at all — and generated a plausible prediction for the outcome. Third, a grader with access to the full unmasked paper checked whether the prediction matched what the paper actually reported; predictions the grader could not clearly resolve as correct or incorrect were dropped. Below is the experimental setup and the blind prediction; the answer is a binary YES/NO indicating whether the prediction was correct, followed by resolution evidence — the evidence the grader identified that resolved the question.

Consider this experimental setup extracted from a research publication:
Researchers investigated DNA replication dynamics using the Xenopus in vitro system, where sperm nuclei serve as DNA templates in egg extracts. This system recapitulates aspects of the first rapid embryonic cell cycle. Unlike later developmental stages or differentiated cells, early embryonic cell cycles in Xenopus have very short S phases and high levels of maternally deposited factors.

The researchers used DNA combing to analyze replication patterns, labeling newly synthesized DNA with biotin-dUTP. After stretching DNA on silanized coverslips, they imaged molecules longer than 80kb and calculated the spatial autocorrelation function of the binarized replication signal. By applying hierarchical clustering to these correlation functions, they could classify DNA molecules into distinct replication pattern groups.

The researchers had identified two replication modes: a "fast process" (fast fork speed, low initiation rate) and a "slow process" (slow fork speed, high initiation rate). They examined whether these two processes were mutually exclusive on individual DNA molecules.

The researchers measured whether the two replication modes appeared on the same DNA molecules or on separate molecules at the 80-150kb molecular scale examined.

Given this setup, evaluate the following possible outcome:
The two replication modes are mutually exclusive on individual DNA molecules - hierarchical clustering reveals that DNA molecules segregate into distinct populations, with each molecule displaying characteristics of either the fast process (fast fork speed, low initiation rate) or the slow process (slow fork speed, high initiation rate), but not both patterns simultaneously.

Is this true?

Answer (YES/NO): YES